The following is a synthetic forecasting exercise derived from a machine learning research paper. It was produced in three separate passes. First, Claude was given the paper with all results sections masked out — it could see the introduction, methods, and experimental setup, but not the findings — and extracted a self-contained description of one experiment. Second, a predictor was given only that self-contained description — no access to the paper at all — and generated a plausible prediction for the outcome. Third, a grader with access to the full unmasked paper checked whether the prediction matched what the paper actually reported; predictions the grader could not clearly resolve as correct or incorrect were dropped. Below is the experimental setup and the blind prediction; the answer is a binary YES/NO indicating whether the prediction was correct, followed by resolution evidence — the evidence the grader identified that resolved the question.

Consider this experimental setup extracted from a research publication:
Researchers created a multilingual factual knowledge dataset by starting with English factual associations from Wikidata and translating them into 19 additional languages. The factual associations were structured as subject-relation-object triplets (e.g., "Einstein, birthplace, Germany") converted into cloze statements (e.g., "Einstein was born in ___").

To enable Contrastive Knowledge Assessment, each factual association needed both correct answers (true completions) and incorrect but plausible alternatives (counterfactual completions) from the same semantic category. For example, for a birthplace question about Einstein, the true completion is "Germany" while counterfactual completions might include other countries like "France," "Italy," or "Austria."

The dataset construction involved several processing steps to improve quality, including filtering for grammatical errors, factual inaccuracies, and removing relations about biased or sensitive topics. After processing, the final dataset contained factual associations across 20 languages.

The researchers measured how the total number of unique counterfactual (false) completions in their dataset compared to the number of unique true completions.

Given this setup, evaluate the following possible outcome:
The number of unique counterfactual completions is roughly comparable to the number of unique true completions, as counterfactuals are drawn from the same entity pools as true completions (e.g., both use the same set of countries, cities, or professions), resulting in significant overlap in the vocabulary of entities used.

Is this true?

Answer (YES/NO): NO